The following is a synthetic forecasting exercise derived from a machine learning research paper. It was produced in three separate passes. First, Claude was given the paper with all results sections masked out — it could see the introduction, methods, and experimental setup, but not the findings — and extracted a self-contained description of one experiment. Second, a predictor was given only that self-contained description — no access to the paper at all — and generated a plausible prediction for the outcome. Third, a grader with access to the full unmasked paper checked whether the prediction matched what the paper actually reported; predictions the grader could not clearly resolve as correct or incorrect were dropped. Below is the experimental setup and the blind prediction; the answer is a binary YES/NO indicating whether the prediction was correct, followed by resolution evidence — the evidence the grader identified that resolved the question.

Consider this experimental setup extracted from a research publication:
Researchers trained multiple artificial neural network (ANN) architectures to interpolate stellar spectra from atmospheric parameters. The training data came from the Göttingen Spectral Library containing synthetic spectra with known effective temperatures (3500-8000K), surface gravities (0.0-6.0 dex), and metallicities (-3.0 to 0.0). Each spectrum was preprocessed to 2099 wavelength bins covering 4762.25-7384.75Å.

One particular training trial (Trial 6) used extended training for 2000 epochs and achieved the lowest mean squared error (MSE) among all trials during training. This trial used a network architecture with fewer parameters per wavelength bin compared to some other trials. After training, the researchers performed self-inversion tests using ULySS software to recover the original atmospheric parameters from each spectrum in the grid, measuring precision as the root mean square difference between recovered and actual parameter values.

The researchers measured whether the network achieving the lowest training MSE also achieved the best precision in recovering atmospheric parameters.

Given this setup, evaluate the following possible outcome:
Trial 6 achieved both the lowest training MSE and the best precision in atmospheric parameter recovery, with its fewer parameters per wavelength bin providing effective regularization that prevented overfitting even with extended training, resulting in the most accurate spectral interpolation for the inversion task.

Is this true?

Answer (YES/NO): NO